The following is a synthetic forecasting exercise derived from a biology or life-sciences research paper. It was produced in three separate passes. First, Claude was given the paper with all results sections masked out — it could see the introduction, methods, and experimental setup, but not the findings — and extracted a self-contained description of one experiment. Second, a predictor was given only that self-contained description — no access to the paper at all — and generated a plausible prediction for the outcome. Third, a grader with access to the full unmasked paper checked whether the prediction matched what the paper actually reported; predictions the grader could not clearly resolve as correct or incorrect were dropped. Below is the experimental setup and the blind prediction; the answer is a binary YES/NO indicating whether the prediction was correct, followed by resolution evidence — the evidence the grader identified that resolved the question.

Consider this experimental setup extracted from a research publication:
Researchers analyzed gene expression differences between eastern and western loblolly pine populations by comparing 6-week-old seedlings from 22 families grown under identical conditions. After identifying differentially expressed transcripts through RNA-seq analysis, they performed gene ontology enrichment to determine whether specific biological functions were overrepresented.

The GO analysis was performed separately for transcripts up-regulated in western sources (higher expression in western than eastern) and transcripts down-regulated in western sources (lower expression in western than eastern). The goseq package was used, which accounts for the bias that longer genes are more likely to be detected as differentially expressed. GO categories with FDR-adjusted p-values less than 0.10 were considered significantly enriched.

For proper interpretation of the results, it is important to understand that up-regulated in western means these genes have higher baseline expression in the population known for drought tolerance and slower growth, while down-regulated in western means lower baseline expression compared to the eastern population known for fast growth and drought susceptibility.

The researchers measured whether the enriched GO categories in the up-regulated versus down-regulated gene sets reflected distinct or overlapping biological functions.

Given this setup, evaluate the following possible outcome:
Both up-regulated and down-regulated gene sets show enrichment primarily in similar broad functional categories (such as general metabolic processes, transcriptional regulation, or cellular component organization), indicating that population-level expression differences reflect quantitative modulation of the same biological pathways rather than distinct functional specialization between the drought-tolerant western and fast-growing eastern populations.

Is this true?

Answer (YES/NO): NO